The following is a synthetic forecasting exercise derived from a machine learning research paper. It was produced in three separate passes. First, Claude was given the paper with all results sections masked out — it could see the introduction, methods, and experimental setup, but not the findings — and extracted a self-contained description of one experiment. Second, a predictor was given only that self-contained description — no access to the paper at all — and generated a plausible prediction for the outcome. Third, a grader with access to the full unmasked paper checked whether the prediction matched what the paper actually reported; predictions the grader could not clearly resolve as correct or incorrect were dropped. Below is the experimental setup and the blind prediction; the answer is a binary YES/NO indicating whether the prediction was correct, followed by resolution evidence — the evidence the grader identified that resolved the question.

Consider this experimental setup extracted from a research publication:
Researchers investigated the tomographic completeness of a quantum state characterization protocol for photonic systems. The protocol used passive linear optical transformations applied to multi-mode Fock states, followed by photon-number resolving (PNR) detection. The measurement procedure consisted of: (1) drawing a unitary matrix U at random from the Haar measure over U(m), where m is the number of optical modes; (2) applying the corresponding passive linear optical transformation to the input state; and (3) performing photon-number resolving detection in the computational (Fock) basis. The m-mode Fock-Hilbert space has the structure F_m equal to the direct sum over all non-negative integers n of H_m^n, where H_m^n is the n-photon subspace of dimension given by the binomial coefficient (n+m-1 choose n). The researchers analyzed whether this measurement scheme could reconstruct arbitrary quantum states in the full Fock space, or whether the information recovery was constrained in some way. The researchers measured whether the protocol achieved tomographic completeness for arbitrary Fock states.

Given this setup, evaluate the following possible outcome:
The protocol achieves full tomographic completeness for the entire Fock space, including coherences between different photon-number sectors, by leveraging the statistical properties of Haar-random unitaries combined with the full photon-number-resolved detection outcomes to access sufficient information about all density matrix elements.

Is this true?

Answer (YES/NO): NO